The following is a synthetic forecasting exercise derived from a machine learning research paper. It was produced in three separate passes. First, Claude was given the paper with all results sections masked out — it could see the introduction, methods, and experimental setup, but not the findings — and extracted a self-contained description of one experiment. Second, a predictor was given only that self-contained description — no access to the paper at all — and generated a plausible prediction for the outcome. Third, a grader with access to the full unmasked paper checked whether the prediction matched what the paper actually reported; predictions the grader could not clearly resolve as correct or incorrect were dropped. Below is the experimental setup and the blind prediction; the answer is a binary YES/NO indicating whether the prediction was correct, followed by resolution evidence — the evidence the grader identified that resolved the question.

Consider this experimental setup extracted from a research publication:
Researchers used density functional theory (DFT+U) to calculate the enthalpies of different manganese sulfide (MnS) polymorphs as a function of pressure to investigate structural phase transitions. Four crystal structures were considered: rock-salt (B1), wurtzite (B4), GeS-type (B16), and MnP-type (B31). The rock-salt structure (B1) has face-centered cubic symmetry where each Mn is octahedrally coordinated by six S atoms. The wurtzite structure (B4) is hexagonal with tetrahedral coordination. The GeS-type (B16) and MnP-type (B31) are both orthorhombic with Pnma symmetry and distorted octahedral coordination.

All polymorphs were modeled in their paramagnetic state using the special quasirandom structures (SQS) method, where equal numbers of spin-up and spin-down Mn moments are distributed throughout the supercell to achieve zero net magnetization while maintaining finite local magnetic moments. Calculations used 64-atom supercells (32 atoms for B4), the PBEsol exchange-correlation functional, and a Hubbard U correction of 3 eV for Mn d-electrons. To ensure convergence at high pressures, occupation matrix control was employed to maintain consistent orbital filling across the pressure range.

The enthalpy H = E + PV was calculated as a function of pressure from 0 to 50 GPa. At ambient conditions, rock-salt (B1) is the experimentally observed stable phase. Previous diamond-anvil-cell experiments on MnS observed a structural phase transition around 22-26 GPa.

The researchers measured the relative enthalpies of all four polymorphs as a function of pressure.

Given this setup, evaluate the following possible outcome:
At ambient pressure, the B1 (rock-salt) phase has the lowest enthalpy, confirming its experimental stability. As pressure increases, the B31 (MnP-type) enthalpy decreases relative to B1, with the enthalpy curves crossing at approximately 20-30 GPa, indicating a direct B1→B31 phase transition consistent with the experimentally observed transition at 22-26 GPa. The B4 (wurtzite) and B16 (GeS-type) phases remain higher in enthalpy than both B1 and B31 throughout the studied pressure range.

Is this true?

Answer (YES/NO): YES